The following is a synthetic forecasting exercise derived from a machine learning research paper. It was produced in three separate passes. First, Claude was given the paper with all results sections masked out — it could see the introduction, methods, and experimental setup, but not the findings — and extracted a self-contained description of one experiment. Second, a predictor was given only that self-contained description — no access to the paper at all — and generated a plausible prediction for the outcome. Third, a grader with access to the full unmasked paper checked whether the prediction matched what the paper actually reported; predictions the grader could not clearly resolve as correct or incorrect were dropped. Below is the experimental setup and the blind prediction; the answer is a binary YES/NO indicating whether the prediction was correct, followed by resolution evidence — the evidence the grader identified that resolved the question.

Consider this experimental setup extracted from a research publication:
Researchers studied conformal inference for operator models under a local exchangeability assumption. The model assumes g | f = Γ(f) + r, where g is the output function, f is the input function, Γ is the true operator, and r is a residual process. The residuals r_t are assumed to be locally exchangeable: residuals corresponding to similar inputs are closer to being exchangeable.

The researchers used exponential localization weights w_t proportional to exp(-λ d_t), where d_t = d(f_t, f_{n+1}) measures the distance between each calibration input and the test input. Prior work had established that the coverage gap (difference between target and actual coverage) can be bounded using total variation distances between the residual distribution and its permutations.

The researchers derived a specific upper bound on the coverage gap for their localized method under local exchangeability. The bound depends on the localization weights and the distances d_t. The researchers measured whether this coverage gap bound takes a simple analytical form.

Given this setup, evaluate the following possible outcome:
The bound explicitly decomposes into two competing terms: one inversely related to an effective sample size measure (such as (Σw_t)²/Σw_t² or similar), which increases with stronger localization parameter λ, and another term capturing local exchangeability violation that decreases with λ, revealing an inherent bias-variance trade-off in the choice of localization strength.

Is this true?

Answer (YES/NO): NO